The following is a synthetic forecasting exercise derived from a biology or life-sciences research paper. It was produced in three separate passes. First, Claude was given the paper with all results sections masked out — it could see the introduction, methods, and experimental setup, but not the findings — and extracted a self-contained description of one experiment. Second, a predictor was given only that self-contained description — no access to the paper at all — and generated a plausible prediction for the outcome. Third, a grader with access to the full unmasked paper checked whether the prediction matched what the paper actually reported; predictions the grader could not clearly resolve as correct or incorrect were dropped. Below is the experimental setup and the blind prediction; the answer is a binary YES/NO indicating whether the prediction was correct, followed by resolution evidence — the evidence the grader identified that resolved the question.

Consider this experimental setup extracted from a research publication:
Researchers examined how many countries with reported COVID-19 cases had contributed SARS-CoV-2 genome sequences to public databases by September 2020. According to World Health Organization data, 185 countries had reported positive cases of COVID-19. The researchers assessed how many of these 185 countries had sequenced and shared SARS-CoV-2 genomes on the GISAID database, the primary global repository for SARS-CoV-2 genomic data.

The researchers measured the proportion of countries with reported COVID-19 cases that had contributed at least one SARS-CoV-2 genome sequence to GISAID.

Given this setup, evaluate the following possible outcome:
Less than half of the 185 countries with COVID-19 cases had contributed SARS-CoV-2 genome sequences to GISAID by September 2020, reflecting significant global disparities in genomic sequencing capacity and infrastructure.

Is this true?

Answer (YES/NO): NO